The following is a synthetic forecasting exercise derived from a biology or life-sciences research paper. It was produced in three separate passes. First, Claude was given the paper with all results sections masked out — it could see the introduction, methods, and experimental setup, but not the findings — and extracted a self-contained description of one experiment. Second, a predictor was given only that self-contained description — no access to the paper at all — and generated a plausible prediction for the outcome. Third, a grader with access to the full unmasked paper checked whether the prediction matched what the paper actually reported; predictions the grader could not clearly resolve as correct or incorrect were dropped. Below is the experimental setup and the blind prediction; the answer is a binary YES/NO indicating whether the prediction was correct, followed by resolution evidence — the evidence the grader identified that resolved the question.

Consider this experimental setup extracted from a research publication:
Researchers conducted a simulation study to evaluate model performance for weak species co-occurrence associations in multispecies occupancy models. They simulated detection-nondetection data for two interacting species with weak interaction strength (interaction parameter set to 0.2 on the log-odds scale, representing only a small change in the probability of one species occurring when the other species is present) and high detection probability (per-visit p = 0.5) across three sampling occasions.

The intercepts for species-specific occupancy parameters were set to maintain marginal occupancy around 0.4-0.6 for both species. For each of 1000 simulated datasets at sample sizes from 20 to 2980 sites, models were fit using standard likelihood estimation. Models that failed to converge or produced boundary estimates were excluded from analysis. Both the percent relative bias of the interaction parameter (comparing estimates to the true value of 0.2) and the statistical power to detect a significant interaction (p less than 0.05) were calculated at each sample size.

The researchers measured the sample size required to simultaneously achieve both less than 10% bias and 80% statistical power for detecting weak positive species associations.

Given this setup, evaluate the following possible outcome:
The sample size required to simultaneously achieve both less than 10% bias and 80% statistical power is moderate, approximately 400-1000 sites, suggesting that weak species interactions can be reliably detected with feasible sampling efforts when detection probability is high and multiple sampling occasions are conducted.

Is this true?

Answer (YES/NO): NO